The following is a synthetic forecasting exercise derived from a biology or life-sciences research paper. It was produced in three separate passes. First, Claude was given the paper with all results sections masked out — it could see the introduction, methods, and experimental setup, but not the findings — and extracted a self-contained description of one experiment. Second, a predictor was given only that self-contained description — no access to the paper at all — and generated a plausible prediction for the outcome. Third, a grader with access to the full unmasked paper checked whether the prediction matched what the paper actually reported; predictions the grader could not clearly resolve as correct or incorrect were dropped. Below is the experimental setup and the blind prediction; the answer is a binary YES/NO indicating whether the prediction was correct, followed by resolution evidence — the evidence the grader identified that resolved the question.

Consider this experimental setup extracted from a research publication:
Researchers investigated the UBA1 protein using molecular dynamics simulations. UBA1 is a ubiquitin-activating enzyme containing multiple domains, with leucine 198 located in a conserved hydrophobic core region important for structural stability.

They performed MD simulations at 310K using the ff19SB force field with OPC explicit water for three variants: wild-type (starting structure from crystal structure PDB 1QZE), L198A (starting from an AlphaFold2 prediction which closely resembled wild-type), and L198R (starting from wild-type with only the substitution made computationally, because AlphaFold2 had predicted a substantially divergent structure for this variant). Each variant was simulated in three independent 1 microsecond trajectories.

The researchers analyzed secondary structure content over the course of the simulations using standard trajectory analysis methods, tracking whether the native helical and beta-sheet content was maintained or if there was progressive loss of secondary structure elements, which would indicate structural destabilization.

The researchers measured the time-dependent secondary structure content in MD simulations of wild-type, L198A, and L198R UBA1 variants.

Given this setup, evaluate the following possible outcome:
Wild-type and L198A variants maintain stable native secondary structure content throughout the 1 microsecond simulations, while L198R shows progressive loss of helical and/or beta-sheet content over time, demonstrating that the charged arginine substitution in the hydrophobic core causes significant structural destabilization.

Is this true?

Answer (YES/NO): YES